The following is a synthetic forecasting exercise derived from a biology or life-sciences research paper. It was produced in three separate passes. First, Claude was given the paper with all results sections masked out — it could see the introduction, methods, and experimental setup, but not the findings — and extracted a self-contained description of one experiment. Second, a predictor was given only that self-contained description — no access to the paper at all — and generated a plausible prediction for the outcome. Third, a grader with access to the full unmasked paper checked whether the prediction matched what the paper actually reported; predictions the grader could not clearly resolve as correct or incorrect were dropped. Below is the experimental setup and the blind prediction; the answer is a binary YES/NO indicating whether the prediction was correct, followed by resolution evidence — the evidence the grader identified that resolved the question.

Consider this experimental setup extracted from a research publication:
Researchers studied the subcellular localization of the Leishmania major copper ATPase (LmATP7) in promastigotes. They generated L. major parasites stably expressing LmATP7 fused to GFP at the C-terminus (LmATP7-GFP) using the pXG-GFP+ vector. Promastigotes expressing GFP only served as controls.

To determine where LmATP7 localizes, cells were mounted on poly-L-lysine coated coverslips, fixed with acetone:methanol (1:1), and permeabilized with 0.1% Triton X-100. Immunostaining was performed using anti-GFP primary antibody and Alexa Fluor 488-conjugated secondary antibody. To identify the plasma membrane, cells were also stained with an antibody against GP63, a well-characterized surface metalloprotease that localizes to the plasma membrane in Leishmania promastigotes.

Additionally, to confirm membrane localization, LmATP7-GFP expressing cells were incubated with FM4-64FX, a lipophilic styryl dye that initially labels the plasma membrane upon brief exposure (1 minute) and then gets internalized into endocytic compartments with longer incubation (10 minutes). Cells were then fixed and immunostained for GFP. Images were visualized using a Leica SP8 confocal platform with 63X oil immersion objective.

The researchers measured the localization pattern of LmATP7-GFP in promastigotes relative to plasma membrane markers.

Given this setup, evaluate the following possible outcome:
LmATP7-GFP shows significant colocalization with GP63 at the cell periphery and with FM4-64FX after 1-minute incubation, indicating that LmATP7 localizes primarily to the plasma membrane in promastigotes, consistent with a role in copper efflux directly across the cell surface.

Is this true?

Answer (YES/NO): YES